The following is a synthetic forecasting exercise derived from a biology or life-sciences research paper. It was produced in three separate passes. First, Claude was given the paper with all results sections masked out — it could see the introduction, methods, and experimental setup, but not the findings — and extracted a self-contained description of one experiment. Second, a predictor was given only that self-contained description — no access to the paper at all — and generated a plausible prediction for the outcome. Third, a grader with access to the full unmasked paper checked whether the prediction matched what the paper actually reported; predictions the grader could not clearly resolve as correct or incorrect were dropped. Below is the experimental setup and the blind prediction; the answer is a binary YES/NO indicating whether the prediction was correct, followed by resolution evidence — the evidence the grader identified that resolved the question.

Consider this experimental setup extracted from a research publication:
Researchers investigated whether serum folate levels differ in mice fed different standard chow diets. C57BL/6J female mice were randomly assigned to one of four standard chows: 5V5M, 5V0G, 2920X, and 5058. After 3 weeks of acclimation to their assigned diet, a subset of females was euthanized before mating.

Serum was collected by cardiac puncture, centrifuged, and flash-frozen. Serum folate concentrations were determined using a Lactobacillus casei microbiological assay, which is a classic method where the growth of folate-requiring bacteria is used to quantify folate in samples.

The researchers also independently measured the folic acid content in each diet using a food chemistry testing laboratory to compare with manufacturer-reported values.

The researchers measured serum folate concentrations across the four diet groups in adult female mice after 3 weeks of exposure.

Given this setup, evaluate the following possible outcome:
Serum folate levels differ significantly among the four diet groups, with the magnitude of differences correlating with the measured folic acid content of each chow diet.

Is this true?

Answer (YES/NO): NO